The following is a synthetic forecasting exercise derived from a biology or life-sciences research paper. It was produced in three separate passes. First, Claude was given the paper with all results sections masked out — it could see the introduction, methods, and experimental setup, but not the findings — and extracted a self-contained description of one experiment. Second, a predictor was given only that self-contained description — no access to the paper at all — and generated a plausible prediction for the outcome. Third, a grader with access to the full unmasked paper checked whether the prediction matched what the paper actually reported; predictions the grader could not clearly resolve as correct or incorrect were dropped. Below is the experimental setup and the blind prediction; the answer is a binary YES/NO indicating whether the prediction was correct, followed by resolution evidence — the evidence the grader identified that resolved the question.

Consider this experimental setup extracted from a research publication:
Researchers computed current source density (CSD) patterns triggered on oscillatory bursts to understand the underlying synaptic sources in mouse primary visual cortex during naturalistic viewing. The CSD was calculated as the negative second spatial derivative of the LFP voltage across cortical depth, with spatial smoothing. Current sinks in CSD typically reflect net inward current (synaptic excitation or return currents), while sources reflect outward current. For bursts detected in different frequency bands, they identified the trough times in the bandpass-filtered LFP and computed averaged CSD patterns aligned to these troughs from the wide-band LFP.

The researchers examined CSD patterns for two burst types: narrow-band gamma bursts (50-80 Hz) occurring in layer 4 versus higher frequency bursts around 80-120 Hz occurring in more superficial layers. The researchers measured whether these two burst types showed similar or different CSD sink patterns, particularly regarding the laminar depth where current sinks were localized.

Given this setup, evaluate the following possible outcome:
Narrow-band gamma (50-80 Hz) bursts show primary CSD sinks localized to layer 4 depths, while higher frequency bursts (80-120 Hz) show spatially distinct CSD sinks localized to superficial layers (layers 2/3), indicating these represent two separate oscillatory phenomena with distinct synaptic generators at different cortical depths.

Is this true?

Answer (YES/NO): NO